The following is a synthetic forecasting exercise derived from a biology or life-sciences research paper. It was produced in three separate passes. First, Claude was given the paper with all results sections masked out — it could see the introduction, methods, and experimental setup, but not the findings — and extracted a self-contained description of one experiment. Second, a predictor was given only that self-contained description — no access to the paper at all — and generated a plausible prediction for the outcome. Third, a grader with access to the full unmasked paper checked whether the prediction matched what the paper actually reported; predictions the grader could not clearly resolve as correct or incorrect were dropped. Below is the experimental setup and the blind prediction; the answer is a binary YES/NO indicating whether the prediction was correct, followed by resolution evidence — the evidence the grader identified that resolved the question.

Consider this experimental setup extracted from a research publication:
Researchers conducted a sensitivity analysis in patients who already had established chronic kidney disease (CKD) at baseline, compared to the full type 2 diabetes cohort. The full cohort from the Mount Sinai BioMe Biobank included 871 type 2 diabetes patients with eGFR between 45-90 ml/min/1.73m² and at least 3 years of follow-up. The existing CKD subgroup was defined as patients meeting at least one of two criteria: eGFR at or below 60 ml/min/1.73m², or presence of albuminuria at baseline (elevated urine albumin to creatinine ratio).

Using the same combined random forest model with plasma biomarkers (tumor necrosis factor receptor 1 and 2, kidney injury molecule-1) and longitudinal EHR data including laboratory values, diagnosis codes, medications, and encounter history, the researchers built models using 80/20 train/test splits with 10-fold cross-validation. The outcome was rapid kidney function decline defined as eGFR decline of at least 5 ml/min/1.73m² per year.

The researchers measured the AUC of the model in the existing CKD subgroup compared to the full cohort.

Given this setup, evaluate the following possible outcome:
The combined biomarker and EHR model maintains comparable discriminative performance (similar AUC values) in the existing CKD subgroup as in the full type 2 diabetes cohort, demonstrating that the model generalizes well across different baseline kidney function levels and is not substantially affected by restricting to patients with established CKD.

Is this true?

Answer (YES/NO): YES